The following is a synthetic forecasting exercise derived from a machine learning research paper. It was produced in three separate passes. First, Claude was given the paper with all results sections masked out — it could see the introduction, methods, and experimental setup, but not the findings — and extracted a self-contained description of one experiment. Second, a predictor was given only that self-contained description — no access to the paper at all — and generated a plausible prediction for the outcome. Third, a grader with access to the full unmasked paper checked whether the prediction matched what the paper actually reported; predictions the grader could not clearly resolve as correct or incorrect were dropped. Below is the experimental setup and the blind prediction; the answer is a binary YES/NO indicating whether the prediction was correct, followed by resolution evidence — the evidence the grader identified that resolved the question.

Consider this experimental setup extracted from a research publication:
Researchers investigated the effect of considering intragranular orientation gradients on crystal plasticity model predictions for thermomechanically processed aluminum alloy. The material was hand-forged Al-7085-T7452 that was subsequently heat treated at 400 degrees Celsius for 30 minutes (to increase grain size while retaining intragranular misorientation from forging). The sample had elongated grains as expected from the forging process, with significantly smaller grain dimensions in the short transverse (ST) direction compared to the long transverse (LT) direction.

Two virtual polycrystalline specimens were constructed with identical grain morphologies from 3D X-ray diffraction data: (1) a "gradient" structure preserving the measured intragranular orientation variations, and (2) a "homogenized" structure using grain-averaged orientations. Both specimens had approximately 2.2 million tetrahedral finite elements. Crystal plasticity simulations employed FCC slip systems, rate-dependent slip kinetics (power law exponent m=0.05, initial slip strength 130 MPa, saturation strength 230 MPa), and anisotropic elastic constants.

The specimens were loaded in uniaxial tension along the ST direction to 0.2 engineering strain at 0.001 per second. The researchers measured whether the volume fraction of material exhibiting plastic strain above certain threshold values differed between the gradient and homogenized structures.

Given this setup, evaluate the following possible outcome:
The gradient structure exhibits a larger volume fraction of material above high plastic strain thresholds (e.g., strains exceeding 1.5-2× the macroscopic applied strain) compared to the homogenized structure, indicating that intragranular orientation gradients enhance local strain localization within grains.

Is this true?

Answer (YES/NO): NO